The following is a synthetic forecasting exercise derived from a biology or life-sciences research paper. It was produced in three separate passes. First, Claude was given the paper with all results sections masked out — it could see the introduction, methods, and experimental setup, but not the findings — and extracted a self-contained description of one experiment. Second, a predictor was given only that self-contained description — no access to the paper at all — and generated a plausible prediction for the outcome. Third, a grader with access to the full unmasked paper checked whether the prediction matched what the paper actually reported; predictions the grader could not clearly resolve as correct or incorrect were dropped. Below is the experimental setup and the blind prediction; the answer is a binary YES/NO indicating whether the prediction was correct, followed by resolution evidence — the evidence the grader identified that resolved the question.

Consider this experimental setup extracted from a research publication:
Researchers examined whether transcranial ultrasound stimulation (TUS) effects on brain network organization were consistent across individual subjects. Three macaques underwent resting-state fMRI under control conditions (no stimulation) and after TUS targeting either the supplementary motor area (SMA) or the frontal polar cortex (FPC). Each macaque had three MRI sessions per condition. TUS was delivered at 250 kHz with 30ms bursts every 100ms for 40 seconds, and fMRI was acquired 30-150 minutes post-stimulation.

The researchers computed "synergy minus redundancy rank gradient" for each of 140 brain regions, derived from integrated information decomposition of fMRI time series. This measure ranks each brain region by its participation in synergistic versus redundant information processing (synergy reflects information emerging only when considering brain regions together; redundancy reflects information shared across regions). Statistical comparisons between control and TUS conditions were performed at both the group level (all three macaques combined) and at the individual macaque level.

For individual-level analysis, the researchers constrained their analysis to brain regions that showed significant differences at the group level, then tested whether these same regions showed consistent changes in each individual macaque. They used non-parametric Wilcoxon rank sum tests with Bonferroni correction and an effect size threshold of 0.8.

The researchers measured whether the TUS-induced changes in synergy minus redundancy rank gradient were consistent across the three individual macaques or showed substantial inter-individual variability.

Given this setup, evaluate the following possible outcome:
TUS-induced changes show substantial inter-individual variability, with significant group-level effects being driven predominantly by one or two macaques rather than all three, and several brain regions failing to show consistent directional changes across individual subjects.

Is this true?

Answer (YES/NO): NO